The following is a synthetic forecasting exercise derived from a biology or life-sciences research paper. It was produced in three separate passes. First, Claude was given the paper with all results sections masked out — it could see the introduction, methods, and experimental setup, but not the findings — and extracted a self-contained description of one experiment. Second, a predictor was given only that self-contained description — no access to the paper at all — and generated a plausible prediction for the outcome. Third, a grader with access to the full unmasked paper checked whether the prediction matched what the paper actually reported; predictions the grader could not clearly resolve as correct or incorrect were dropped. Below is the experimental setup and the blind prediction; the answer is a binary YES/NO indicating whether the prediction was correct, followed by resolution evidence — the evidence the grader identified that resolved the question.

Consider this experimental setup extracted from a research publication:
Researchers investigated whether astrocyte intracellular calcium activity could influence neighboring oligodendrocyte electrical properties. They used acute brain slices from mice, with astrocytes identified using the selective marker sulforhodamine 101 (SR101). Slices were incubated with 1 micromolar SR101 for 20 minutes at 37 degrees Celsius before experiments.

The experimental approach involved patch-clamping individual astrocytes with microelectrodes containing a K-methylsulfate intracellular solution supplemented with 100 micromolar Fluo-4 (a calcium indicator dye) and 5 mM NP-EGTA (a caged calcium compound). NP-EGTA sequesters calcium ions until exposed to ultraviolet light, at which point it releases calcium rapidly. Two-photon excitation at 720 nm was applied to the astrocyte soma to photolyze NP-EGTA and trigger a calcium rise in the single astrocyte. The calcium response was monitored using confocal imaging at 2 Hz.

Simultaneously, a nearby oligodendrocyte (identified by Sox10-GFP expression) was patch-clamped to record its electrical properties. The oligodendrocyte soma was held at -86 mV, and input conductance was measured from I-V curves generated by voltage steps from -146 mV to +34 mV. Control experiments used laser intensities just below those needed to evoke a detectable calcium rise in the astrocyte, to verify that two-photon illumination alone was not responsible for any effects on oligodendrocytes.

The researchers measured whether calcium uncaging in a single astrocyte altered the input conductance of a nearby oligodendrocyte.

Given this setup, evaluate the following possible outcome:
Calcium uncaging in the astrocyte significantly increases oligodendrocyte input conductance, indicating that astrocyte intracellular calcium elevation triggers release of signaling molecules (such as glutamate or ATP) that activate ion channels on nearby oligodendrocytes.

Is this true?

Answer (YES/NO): NO